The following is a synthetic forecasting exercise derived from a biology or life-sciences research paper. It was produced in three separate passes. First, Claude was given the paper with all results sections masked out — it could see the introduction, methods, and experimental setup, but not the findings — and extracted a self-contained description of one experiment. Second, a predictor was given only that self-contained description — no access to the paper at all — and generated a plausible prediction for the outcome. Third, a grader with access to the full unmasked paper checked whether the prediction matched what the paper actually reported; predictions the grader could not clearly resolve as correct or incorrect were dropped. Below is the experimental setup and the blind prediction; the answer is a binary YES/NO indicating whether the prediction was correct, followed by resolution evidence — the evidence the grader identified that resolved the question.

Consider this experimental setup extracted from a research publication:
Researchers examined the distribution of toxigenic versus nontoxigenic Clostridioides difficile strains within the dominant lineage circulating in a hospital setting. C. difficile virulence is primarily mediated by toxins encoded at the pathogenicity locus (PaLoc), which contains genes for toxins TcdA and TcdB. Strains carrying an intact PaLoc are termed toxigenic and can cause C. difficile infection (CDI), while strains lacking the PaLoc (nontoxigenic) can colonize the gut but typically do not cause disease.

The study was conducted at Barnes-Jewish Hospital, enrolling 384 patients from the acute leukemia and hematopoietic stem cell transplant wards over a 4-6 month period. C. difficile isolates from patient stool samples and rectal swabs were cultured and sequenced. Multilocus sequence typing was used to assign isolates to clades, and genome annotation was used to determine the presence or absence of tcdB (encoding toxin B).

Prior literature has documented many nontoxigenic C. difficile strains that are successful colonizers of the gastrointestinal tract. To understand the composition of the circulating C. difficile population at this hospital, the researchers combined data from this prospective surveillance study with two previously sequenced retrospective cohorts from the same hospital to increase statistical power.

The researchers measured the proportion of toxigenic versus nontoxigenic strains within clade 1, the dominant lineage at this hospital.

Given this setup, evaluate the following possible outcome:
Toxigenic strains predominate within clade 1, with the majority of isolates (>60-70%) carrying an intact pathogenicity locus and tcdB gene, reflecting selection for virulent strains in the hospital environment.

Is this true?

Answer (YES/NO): YES